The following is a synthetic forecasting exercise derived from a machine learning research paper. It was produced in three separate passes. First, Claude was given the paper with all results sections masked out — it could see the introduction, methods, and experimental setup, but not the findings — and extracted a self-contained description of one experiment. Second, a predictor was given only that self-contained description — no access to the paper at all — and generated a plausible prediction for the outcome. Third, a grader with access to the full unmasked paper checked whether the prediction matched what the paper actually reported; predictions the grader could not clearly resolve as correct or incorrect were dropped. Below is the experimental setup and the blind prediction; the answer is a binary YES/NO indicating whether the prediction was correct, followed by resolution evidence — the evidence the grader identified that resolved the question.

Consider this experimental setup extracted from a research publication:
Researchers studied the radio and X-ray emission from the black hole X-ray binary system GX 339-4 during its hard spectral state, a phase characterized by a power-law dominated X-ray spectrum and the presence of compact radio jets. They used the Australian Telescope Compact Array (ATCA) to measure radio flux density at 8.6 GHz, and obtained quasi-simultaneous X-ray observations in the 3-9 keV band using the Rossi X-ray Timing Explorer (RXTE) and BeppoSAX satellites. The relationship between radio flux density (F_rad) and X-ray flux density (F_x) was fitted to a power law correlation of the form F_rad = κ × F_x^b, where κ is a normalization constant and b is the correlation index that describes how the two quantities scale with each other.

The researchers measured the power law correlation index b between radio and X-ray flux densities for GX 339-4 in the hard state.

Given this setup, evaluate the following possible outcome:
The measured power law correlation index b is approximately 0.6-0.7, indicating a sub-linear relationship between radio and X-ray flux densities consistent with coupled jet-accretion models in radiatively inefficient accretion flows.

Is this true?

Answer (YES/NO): YES